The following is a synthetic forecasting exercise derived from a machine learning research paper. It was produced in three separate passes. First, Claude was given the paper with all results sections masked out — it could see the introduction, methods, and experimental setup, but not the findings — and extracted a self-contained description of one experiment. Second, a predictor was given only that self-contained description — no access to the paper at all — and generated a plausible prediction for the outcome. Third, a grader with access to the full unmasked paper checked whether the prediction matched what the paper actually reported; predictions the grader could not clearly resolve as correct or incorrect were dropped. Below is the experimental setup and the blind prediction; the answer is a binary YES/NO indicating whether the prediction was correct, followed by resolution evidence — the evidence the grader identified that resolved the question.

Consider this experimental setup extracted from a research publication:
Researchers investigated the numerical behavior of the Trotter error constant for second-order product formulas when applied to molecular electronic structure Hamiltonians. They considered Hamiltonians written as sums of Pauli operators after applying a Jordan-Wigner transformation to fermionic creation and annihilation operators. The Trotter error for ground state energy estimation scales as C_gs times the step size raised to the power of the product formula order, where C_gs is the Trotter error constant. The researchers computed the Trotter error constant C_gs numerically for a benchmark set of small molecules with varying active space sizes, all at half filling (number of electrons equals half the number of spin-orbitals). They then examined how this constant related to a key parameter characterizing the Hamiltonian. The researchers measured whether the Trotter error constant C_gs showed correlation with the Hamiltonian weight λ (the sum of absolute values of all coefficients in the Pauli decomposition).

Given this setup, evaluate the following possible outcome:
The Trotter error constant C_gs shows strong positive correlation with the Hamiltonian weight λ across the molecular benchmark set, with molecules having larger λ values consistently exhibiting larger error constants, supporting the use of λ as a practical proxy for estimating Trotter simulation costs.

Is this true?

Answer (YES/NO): YES